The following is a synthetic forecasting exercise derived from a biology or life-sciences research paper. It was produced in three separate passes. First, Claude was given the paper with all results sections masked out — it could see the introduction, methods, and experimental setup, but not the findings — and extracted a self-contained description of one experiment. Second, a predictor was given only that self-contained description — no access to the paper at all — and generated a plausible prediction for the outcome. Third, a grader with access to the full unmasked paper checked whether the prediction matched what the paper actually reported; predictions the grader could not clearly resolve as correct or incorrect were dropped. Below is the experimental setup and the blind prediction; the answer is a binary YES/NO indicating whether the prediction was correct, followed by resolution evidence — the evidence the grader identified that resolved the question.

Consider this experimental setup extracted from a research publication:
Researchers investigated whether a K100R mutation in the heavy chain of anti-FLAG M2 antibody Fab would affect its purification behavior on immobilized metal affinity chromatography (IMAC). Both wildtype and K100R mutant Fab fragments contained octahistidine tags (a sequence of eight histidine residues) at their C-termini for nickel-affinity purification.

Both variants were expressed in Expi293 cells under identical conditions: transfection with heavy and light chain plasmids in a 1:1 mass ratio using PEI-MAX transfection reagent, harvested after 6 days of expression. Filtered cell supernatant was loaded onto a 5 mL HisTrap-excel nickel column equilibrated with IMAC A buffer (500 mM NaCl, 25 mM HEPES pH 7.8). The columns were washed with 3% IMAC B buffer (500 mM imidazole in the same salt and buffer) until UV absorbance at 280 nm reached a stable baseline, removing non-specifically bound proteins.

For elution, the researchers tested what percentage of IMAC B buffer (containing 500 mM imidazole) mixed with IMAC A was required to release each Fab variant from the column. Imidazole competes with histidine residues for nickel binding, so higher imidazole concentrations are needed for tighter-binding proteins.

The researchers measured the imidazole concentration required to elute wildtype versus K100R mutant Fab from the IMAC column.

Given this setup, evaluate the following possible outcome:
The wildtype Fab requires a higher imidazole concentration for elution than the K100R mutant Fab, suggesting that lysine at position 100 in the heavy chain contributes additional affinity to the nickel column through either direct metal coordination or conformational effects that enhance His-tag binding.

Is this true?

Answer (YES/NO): NO